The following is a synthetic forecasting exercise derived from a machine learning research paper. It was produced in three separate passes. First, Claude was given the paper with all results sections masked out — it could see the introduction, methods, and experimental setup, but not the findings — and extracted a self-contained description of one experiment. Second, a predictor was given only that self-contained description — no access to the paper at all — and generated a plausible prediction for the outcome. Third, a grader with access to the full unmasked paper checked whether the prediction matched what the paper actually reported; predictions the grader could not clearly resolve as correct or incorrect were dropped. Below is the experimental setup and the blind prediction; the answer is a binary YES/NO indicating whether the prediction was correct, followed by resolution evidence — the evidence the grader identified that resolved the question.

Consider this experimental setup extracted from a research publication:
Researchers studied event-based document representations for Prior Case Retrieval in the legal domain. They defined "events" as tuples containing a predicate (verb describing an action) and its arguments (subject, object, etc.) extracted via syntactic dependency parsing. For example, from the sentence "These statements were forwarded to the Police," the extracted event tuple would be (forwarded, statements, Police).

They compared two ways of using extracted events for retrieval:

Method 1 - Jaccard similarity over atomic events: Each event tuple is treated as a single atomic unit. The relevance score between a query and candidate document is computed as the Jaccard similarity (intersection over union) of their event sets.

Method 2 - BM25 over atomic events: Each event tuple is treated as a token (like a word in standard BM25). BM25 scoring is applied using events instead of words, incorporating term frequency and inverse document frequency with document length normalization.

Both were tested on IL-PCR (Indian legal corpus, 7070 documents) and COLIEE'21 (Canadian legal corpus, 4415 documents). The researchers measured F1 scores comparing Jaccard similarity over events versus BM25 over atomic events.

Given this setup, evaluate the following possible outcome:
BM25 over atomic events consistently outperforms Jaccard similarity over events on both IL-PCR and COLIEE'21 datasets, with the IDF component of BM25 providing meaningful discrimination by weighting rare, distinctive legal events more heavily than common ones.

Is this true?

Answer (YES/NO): NO